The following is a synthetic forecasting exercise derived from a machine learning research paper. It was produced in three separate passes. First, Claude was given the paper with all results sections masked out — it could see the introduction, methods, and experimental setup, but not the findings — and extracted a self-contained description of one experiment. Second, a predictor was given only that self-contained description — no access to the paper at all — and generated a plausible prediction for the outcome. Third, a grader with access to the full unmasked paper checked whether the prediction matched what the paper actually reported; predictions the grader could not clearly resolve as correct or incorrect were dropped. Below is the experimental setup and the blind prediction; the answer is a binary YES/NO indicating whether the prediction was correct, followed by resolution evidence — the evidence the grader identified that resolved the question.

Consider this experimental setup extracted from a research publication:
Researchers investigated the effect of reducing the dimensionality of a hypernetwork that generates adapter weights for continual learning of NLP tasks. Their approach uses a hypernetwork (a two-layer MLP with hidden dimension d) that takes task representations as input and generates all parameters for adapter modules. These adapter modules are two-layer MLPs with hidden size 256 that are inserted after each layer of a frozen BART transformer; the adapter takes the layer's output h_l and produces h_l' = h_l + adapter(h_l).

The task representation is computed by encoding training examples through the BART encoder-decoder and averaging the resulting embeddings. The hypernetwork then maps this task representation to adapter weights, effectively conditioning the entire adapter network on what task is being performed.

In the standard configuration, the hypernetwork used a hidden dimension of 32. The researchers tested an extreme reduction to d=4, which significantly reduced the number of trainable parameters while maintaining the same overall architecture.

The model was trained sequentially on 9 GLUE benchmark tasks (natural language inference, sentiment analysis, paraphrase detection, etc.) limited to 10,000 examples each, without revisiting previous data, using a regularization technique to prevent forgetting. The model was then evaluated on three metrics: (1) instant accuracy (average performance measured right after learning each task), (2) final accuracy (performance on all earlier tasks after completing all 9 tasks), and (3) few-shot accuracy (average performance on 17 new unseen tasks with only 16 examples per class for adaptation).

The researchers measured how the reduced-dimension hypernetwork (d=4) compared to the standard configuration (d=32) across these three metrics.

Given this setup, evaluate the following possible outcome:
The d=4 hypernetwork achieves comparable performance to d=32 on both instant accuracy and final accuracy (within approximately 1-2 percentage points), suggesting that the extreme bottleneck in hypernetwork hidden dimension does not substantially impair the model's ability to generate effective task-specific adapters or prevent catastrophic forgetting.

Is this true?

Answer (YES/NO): NO